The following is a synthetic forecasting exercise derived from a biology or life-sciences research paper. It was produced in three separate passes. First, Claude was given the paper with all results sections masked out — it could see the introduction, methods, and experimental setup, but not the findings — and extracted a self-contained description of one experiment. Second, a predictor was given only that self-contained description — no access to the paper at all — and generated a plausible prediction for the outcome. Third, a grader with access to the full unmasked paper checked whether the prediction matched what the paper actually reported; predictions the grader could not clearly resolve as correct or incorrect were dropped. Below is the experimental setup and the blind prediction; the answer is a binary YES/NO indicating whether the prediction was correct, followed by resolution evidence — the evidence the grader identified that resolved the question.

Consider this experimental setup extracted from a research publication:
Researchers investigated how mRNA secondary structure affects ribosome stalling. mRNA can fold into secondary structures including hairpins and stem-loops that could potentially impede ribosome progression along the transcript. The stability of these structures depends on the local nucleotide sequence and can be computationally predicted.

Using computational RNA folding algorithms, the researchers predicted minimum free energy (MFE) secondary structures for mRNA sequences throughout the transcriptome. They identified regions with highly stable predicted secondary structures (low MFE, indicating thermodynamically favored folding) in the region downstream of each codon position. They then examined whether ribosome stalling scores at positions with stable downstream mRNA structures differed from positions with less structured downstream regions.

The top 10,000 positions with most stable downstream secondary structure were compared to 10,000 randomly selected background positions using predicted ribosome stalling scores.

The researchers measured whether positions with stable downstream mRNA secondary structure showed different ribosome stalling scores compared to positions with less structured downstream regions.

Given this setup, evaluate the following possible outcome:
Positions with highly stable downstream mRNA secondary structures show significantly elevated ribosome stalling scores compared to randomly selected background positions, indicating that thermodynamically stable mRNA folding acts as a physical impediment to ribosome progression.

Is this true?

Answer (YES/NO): YES